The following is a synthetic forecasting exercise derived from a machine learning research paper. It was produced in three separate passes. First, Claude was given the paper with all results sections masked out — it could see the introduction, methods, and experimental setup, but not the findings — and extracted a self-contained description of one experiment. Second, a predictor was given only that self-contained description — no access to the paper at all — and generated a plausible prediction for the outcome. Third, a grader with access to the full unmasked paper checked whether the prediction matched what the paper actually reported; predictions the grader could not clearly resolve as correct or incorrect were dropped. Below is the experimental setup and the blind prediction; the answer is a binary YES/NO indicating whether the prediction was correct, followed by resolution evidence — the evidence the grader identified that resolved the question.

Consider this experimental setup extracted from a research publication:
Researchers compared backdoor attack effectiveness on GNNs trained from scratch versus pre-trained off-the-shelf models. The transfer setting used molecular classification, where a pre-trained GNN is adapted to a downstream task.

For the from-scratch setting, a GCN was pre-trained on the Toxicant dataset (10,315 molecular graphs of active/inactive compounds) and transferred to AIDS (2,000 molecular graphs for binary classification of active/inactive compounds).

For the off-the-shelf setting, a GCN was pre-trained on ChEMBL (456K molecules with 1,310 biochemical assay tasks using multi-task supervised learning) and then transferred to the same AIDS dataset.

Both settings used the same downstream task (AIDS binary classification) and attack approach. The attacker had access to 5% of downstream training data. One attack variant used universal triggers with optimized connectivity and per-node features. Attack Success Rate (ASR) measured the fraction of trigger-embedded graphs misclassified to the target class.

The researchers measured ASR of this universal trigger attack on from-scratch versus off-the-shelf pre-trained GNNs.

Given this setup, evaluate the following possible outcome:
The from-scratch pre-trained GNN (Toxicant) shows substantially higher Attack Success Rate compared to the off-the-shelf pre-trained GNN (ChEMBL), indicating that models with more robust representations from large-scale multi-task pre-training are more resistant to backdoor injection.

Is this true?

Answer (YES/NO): NO